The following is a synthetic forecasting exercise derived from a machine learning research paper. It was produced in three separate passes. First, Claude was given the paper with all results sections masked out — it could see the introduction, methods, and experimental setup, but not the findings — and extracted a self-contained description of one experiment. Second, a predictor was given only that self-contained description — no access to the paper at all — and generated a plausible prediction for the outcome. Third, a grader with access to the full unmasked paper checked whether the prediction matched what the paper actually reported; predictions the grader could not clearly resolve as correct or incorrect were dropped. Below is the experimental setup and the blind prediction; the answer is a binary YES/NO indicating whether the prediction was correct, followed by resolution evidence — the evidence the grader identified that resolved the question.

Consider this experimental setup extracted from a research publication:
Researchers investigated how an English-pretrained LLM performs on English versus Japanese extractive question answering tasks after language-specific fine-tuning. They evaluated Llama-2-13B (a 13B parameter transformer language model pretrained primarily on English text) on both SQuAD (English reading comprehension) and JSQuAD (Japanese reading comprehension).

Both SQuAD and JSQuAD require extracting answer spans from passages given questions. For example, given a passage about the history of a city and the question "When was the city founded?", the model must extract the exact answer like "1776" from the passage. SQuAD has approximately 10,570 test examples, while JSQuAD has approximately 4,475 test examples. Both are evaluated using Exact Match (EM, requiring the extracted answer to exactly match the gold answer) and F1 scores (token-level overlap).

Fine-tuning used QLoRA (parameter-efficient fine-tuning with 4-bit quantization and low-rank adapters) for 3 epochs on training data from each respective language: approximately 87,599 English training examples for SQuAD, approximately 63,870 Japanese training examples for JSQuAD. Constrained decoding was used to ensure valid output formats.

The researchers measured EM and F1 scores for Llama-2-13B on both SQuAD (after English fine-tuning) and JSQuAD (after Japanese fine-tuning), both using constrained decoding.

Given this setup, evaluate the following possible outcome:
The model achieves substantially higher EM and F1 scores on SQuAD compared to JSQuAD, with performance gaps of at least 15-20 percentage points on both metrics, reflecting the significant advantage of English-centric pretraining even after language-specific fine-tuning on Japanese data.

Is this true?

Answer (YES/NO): NO